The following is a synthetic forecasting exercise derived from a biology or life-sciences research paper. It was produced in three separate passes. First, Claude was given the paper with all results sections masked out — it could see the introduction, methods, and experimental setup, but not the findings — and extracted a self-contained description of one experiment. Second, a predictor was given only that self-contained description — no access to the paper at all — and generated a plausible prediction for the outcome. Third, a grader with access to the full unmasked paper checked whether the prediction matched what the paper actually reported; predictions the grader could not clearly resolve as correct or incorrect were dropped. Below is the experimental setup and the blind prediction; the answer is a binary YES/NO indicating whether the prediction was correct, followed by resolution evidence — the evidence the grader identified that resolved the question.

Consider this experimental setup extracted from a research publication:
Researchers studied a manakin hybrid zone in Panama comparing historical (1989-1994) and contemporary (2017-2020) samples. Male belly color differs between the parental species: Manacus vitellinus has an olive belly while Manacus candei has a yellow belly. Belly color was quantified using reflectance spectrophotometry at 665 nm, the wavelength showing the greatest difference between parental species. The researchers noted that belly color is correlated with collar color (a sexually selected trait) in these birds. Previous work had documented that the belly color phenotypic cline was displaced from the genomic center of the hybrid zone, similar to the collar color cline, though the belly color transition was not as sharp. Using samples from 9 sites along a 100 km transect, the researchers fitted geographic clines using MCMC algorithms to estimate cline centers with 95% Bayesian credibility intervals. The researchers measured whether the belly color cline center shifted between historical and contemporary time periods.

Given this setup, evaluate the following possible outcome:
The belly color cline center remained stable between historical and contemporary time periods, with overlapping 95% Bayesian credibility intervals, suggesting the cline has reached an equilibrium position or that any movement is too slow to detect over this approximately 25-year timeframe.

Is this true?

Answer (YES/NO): NO